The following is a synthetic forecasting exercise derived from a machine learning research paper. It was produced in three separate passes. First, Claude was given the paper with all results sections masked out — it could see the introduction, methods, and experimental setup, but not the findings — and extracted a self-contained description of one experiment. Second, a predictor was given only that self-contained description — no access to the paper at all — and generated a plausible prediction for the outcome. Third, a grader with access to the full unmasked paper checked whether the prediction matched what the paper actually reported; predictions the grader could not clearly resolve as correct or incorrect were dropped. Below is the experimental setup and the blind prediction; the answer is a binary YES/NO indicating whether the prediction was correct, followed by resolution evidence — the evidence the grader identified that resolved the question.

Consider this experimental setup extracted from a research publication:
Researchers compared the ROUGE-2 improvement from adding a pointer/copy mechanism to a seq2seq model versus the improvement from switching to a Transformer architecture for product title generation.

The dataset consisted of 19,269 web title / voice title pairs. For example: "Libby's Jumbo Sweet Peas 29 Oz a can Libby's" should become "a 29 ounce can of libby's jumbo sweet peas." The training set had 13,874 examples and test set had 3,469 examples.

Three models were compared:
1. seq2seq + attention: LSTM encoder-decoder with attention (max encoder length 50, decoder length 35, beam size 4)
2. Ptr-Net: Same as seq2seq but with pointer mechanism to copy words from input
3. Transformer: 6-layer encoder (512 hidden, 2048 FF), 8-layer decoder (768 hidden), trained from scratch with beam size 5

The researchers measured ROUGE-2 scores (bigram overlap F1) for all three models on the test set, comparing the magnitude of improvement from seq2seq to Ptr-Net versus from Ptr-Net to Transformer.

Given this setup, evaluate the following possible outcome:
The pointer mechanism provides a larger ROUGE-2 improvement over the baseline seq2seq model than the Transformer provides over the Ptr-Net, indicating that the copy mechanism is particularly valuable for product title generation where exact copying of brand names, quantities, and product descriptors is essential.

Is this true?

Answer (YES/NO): YES